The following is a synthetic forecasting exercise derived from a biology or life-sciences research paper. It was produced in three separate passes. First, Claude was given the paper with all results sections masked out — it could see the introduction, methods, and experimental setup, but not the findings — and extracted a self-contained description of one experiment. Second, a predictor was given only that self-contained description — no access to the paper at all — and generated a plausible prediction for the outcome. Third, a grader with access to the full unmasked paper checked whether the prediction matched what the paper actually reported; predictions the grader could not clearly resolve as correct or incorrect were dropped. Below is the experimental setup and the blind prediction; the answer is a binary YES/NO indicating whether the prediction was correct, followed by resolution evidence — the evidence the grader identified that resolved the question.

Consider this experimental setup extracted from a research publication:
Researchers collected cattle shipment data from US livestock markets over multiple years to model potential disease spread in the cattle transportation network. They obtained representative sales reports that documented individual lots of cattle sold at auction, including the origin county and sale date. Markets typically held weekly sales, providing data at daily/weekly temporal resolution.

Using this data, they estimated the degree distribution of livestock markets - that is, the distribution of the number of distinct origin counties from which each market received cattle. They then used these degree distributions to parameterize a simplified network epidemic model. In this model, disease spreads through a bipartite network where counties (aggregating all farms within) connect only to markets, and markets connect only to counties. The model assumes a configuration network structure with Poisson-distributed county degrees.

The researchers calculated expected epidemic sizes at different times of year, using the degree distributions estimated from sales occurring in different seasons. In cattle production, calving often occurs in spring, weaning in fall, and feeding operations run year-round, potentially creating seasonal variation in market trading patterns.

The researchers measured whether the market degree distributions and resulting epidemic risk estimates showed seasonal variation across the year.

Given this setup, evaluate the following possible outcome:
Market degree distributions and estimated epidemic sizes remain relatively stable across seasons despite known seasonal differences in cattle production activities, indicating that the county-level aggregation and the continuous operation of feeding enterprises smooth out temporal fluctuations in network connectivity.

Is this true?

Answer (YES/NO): NO